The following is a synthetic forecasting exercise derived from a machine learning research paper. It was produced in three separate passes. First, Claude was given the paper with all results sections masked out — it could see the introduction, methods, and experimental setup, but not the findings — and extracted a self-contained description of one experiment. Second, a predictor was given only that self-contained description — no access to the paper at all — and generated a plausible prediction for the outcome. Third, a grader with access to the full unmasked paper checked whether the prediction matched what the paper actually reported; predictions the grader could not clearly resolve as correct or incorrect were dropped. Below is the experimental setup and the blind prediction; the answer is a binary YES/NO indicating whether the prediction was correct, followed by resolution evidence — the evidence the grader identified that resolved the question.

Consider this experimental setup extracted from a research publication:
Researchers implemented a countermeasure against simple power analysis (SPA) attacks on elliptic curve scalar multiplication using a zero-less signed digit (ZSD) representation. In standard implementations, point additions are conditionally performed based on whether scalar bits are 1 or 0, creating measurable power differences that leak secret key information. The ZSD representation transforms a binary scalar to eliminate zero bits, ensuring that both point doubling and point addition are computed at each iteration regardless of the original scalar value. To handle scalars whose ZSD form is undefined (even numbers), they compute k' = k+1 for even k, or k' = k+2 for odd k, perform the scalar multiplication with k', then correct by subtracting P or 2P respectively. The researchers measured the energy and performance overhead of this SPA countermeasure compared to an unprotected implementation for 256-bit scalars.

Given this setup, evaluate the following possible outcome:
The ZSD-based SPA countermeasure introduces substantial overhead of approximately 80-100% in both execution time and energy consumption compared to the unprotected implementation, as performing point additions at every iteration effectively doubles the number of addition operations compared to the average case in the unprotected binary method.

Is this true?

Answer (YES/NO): NO